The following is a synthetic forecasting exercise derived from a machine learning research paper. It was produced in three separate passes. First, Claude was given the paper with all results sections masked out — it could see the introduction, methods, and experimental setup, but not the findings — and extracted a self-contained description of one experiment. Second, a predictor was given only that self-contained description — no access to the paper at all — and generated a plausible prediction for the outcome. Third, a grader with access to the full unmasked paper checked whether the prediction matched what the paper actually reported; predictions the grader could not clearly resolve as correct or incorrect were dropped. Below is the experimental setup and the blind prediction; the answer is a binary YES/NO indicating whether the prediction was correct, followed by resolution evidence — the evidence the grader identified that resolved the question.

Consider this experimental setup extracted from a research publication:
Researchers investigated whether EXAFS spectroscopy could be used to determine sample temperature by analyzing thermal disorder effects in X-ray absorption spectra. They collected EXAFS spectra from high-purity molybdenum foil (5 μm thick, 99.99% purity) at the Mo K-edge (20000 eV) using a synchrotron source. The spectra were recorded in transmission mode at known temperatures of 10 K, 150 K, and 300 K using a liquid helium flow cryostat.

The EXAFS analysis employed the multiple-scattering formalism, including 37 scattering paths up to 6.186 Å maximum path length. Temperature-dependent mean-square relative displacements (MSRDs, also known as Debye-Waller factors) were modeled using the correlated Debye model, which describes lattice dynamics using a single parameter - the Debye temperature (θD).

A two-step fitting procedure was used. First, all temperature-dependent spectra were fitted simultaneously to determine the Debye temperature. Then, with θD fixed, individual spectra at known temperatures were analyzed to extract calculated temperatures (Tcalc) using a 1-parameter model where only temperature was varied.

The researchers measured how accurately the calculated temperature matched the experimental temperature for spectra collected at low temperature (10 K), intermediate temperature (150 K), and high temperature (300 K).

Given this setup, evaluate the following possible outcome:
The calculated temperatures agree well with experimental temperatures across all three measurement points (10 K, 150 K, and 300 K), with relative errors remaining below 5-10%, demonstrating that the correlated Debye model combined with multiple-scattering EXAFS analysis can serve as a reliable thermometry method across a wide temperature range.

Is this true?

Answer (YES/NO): NO